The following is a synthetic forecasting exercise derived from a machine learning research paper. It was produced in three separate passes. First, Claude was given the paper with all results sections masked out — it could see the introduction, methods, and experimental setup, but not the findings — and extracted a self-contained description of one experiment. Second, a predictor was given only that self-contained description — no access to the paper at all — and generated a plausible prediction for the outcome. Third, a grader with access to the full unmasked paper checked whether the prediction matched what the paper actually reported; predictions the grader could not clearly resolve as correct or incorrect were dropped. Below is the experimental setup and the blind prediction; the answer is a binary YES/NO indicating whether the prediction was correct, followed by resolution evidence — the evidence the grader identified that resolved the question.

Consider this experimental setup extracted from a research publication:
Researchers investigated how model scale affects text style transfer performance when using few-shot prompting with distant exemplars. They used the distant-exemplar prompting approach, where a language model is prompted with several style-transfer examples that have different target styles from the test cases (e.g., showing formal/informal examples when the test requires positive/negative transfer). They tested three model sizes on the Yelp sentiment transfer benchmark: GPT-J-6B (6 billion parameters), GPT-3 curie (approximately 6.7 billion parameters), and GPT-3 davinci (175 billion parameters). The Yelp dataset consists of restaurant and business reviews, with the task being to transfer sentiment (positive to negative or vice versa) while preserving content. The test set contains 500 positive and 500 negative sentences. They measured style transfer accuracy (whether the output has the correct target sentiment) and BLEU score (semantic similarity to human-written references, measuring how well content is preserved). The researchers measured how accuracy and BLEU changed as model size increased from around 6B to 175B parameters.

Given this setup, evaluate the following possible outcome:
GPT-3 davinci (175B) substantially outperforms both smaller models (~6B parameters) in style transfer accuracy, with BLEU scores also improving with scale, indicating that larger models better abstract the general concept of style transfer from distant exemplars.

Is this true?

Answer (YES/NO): NO